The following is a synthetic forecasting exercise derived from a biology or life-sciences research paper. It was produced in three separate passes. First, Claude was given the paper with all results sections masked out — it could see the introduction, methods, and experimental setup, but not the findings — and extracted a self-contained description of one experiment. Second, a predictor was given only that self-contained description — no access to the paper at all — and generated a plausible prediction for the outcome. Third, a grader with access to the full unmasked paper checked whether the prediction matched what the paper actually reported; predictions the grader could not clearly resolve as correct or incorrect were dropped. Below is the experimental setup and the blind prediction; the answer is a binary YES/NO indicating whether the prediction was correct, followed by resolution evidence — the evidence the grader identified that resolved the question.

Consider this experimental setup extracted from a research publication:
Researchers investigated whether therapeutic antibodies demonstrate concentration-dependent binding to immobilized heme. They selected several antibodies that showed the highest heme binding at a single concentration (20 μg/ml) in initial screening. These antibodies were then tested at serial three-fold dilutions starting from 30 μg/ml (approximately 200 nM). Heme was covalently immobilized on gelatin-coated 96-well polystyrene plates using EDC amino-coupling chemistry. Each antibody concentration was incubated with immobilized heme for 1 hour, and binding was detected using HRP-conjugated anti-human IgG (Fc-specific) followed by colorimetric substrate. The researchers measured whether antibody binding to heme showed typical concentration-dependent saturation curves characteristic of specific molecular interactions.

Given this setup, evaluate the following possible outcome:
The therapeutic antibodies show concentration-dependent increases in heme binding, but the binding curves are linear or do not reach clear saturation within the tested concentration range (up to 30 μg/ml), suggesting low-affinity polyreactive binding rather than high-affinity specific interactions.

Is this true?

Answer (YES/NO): NO